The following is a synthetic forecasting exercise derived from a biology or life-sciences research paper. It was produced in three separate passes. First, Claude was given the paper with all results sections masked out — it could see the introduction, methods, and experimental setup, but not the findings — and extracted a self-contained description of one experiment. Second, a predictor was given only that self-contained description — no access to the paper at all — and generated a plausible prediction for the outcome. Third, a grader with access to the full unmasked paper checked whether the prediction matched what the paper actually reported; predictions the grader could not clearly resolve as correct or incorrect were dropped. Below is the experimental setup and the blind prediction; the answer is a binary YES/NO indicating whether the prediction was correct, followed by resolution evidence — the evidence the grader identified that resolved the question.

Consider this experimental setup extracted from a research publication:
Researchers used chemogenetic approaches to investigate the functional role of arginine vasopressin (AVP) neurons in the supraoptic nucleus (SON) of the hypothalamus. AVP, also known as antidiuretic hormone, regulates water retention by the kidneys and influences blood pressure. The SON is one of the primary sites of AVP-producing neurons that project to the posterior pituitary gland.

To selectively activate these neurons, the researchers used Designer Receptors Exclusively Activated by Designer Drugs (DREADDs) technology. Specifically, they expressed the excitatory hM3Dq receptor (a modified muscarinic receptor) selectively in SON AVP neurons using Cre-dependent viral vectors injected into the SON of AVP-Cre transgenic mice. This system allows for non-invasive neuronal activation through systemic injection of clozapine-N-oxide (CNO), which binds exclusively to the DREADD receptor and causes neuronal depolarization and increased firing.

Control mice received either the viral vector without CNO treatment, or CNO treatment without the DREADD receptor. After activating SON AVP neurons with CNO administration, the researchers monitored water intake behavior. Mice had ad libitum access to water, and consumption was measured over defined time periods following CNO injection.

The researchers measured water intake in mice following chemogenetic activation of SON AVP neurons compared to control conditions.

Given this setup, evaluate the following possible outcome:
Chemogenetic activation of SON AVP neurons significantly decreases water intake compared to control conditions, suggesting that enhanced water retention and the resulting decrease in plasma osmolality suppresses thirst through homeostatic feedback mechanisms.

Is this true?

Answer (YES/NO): YES